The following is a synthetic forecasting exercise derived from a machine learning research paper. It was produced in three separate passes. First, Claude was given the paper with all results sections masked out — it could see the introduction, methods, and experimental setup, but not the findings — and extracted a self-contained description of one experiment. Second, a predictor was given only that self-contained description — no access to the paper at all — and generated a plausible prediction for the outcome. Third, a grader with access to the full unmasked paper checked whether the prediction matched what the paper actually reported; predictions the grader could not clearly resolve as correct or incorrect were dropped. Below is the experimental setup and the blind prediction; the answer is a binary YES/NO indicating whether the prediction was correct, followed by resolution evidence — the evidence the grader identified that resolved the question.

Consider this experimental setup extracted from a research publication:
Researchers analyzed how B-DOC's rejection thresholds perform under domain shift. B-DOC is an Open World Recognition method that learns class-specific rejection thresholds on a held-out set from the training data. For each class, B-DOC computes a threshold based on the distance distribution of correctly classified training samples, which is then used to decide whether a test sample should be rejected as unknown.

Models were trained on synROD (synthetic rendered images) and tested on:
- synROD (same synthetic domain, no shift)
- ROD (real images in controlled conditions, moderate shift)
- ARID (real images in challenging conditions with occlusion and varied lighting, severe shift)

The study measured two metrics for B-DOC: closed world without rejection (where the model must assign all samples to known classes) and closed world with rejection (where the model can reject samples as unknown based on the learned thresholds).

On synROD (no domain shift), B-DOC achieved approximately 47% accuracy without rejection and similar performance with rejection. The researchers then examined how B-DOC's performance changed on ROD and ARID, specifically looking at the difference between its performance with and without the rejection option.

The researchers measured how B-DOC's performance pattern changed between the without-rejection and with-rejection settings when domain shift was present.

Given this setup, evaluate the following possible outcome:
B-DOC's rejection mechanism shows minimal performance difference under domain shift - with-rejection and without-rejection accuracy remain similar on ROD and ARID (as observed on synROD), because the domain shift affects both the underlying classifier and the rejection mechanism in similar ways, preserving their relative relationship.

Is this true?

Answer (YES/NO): NO